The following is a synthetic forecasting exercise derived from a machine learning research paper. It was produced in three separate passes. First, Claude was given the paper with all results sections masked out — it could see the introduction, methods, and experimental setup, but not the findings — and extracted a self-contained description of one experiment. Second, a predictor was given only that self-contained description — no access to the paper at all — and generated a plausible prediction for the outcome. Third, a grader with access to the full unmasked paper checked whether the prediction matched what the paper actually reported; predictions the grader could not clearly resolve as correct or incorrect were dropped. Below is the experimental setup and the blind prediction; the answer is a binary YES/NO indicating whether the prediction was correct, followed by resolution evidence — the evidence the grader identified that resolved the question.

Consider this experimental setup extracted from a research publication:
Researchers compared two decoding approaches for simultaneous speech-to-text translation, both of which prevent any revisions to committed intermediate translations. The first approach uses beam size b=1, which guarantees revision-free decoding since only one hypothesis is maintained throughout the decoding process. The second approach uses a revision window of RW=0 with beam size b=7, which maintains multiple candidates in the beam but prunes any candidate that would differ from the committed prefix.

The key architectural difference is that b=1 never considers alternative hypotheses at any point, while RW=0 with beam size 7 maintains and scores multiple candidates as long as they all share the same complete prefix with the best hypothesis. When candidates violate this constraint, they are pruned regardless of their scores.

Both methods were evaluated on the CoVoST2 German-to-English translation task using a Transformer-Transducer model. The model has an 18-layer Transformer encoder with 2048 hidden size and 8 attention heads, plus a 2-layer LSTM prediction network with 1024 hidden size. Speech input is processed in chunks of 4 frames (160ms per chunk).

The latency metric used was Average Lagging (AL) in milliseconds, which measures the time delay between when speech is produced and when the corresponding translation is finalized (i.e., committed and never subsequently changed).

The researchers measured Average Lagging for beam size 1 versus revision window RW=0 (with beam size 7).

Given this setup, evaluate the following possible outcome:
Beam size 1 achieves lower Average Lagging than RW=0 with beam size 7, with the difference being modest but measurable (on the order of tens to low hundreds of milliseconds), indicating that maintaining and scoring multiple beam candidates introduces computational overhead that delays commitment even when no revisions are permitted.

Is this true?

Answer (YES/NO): NO